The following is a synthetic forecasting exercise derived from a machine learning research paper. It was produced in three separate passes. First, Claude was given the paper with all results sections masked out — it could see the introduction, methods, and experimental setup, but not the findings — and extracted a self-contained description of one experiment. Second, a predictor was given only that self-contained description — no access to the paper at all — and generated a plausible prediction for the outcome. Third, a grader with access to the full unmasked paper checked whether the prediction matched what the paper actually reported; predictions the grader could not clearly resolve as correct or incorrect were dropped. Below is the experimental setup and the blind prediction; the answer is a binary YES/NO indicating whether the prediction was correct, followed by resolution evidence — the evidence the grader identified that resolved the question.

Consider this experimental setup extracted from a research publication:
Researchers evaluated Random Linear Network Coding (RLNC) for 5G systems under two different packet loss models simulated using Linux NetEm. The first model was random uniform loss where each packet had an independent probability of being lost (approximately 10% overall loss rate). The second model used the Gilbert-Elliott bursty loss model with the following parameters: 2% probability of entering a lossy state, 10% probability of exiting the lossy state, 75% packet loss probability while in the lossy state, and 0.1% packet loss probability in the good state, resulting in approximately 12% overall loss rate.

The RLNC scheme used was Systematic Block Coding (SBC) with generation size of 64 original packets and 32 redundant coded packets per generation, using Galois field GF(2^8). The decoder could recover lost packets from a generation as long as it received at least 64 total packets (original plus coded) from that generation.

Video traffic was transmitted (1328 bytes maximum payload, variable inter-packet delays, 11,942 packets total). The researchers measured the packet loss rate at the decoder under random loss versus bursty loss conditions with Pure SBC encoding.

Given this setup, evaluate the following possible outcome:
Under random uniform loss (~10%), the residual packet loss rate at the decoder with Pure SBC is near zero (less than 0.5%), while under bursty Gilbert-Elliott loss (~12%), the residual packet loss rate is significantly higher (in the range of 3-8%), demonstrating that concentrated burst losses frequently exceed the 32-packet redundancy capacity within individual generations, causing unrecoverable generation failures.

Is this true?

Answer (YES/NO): NO